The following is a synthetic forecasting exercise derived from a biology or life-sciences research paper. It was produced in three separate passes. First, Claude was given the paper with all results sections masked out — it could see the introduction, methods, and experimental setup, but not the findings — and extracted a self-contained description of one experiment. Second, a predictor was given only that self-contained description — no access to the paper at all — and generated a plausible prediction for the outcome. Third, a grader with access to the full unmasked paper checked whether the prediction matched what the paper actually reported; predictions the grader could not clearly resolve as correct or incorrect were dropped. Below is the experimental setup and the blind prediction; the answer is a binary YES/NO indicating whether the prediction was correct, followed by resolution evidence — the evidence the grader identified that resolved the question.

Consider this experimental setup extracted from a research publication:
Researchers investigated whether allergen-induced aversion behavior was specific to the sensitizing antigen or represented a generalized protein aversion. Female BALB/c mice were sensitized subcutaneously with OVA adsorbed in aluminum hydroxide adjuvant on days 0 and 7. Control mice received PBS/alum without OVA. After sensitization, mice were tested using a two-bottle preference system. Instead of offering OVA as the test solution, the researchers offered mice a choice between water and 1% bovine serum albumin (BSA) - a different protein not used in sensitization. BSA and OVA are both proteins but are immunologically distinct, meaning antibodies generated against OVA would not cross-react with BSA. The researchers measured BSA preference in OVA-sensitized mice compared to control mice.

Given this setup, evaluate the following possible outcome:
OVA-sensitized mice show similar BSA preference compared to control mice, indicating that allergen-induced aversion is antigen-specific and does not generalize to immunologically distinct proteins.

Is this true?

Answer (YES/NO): YES